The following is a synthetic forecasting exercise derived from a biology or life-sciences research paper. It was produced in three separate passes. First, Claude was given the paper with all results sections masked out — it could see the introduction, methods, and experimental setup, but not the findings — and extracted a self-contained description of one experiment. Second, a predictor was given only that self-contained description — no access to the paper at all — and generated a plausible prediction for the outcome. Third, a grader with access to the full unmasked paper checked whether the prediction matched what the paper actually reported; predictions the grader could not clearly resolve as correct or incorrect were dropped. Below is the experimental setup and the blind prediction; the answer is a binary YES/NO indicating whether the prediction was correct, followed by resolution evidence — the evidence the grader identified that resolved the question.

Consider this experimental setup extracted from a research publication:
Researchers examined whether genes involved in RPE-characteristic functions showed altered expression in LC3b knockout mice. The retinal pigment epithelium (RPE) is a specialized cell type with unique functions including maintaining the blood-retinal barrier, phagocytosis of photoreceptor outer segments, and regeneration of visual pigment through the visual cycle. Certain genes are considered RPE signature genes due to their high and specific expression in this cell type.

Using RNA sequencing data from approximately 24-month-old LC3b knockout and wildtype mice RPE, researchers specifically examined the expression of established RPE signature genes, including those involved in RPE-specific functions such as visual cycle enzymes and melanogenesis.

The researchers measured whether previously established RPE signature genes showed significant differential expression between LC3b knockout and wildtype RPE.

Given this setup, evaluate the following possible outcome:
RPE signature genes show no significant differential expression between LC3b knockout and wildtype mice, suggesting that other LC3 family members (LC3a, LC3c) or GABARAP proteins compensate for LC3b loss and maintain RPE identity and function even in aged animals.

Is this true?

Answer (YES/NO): NO